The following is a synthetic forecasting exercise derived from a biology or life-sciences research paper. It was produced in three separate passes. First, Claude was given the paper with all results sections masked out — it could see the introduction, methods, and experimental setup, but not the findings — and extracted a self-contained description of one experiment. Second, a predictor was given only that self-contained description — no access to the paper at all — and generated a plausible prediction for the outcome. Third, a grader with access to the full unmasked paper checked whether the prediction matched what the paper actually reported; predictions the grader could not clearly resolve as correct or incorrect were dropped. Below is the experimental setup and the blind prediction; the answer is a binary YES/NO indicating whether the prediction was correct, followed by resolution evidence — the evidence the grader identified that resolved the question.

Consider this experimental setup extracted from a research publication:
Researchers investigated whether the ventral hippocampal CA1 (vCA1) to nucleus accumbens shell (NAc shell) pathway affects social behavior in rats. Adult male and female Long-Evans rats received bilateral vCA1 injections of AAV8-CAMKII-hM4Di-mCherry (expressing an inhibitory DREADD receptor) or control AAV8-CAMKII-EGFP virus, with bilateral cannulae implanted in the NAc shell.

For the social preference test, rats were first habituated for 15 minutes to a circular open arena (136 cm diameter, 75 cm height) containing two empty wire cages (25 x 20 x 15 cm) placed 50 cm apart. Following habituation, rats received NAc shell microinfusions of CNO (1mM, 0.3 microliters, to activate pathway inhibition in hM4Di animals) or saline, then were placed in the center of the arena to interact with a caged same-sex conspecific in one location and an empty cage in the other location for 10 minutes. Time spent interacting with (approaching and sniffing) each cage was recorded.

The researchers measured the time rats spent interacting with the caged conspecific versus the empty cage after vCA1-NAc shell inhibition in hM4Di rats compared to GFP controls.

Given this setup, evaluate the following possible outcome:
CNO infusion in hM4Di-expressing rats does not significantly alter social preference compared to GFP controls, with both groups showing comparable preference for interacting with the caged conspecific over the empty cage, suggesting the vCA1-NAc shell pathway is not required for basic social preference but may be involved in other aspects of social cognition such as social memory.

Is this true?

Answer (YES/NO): NO